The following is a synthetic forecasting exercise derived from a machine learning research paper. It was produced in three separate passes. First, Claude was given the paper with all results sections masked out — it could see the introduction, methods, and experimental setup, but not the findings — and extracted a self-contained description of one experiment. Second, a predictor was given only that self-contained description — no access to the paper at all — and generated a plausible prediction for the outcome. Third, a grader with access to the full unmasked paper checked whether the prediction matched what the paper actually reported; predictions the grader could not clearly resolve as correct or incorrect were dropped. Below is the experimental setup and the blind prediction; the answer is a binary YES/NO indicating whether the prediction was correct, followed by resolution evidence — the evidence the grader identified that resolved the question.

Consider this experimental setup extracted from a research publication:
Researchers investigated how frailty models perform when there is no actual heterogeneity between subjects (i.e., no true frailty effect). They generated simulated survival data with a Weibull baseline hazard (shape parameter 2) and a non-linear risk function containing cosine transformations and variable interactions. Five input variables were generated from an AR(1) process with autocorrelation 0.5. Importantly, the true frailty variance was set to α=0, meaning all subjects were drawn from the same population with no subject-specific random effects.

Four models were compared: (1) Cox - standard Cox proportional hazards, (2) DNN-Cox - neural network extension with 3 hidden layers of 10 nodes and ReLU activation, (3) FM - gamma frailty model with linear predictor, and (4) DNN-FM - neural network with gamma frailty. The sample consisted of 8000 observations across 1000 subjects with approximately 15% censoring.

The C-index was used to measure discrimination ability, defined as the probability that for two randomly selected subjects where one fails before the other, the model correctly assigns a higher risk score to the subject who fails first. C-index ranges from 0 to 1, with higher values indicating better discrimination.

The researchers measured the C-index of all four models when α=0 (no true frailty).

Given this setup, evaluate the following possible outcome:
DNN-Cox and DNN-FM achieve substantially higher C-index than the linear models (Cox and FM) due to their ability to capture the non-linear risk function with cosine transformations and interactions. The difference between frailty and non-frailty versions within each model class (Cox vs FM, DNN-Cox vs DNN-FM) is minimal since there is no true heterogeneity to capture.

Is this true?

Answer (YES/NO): YES